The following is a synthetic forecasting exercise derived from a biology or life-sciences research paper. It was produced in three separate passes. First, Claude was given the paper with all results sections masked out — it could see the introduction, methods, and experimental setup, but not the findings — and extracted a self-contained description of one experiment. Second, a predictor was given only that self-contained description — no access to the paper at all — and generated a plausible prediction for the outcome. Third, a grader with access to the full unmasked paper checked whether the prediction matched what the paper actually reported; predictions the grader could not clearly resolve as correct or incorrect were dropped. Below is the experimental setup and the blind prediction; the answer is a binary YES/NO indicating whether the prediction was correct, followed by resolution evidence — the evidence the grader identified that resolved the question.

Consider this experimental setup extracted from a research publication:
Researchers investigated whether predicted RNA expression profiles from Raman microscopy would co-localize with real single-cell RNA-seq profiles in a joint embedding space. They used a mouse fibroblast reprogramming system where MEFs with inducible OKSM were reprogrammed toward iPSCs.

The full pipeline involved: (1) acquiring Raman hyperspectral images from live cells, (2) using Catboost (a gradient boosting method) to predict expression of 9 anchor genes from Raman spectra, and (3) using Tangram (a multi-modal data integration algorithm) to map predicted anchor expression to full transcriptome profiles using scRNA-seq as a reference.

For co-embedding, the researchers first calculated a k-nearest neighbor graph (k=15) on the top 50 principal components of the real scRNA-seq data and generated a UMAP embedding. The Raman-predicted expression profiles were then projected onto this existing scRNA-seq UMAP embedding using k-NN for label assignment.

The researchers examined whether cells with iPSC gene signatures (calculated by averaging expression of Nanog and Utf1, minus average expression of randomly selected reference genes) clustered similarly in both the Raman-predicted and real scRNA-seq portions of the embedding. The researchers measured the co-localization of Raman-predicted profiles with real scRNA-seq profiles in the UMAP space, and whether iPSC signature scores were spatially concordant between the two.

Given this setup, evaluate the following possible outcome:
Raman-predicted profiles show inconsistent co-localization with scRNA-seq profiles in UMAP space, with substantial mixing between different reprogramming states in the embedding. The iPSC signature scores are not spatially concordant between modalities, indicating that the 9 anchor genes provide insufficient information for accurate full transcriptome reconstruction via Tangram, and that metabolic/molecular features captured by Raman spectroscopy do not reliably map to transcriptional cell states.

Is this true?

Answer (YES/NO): NO